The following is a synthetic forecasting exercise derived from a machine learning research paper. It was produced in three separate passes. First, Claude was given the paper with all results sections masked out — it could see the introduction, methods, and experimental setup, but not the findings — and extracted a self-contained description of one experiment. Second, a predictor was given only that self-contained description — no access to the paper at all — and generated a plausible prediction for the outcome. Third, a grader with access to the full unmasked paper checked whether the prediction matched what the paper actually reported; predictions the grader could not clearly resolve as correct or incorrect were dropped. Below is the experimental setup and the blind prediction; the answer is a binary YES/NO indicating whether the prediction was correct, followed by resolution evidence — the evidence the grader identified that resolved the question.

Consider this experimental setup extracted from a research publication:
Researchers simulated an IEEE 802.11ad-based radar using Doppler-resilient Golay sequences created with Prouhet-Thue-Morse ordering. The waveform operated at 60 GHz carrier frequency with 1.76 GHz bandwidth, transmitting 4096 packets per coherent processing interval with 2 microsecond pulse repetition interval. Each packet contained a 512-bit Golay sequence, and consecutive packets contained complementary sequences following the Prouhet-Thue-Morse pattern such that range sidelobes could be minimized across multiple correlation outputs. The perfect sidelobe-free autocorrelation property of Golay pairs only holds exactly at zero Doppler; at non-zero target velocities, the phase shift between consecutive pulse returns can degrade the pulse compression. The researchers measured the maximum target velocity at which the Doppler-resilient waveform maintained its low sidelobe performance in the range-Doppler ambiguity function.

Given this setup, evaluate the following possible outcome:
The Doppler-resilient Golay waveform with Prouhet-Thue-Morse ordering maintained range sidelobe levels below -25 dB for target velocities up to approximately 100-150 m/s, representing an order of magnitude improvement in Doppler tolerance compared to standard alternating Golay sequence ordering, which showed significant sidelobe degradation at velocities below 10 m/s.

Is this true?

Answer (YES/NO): NO